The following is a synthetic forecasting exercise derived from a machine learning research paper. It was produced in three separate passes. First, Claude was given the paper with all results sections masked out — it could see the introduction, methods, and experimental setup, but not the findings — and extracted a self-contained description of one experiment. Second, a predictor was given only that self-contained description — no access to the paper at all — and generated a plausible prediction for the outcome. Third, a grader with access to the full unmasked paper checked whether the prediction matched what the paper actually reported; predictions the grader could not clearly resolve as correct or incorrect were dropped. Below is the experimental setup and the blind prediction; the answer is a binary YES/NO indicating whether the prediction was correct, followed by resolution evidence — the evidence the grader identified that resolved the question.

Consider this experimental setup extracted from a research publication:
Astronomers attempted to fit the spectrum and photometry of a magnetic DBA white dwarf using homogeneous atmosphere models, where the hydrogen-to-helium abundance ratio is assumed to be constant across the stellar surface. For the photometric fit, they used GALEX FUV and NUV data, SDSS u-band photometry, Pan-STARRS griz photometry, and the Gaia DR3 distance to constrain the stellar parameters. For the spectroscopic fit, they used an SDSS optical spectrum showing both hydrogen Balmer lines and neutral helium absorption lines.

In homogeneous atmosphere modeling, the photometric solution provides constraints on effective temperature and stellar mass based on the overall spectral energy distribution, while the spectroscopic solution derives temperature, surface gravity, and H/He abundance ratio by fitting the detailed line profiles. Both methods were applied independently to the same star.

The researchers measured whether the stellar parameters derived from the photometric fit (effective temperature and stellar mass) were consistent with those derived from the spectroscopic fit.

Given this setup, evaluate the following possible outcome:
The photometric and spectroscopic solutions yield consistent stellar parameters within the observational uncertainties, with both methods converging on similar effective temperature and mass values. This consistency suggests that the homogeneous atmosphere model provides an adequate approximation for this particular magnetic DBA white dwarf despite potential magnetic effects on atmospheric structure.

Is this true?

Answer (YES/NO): NO